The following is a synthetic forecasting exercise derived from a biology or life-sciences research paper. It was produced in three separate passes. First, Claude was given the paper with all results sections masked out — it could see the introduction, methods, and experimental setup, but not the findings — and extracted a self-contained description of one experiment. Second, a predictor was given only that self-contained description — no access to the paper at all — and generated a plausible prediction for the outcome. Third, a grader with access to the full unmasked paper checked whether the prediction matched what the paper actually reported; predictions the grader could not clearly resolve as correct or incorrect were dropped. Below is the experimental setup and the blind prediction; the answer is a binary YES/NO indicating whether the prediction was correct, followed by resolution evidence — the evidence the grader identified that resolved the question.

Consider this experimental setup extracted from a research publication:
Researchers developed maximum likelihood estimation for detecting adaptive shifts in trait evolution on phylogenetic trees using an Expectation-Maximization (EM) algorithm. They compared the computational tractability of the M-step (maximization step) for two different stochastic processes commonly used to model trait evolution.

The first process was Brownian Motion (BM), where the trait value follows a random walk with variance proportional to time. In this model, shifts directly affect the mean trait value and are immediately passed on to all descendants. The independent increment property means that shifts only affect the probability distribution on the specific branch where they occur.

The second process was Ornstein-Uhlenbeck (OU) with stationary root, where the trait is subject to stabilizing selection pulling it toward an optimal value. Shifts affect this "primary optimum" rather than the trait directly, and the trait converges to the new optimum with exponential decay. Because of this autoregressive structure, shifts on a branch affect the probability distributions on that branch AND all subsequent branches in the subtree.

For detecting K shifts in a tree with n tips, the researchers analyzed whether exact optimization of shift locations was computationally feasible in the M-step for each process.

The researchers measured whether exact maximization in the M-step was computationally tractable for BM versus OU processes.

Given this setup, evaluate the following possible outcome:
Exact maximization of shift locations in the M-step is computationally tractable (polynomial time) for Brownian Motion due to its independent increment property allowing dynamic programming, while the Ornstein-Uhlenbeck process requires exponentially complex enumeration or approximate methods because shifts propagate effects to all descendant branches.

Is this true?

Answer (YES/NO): YES